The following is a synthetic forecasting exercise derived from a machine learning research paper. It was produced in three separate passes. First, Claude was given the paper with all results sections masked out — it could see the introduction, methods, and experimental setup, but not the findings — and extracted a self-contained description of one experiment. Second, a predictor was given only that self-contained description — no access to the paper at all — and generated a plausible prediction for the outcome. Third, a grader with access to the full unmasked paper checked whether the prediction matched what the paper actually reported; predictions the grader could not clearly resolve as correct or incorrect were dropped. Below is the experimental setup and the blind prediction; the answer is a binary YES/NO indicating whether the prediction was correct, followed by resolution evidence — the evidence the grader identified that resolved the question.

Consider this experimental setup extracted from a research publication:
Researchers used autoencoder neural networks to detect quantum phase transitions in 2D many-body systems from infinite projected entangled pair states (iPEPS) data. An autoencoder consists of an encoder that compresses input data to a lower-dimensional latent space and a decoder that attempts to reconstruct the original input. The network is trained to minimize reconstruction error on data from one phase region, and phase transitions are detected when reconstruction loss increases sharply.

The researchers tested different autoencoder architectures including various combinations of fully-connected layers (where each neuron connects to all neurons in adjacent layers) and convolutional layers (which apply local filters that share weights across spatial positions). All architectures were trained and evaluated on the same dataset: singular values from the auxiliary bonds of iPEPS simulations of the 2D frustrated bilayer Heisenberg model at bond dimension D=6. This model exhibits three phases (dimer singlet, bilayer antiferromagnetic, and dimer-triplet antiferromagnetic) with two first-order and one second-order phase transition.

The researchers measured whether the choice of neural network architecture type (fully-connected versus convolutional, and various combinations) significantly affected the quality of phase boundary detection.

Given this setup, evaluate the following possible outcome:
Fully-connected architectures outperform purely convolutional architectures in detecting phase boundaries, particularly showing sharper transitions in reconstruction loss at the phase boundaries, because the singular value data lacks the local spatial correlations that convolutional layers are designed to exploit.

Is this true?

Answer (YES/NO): NO